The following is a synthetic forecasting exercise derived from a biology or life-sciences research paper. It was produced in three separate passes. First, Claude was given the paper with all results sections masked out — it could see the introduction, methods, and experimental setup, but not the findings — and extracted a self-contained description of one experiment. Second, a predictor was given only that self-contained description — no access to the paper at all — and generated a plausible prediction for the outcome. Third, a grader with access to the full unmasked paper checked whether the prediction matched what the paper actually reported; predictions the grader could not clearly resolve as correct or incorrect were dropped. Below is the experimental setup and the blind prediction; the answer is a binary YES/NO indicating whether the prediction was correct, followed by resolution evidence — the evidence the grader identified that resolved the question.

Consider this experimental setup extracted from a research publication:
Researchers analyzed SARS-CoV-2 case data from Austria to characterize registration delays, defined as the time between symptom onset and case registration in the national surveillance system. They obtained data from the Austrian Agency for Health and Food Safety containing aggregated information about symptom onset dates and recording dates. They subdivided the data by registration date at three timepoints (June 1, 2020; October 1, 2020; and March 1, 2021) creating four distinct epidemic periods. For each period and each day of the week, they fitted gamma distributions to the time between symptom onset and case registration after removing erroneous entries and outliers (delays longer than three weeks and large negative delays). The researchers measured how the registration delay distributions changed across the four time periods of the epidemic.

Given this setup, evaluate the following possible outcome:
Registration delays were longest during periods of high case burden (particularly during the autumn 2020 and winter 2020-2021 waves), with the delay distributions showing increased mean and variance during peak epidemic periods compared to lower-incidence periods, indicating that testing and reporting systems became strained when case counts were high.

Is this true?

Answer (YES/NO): NO